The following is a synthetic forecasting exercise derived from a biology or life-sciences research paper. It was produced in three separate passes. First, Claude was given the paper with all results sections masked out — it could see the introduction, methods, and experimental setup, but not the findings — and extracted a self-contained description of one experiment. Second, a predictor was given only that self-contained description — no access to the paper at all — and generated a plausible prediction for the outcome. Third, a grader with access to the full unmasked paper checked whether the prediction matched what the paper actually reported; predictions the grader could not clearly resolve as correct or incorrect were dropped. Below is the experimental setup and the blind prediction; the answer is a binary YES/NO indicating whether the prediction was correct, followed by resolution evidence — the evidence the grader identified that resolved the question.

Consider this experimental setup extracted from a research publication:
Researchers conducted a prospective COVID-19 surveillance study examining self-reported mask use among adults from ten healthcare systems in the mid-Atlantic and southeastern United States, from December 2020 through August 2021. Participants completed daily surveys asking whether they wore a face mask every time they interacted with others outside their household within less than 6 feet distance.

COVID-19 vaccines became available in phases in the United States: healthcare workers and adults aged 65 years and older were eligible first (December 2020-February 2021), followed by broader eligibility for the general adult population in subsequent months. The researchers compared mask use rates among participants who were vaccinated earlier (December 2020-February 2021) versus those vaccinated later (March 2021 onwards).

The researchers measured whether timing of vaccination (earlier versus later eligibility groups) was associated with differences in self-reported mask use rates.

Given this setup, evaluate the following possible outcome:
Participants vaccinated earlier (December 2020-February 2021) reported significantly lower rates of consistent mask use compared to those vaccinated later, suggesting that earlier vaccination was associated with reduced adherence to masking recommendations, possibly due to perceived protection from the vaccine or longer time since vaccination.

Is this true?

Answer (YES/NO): NO